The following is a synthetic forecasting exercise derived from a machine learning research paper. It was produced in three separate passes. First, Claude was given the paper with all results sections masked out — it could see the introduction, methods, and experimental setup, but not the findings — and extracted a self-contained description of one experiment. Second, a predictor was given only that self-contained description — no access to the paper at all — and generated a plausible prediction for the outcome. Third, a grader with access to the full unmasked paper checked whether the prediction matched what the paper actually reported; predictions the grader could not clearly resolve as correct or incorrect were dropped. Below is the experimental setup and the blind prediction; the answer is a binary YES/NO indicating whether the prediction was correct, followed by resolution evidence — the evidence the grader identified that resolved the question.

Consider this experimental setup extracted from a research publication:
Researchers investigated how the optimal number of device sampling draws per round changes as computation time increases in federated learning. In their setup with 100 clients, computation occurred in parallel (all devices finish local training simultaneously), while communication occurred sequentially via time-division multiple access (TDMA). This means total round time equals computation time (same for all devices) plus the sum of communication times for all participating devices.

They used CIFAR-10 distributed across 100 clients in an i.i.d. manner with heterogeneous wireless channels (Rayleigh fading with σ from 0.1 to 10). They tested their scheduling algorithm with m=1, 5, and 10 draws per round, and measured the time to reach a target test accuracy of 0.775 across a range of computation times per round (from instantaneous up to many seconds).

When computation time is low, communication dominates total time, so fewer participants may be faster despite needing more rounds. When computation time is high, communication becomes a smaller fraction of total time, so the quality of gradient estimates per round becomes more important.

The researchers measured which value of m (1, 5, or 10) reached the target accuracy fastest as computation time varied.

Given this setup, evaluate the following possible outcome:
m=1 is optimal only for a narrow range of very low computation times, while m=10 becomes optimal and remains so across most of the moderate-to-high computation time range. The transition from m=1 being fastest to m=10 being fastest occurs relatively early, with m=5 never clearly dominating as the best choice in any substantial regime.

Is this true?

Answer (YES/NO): NO